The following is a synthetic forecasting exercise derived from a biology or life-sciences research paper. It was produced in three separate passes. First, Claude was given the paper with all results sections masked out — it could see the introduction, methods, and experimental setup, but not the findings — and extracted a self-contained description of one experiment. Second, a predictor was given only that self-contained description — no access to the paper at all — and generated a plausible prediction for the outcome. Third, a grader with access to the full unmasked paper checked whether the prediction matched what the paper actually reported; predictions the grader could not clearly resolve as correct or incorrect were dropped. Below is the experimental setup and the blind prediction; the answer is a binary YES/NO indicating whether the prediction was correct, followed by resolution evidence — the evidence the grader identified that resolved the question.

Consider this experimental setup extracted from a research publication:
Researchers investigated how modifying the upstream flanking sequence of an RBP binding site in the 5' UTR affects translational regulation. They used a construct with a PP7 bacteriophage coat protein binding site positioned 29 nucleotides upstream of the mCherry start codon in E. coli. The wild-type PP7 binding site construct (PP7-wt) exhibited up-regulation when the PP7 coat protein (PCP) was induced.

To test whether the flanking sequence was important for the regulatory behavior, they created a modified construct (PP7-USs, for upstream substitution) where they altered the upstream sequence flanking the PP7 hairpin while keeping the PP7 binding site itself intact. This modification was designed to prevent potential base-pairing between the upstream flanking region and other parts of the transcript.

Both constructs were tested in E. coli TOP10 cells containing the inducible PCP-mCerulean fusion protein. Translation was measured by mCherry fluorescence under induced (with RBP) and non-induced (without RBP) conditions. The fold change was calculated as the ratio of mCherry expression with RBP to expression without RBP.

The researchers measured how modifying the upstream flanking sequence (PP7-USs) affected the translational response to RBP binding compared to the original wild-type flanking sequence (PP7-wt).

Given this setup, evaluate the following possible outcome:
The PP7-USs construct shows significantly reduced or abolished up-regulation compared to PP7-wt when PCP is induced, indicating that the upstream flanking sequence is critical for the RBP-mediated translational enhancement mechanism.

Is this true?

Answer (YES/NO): NO